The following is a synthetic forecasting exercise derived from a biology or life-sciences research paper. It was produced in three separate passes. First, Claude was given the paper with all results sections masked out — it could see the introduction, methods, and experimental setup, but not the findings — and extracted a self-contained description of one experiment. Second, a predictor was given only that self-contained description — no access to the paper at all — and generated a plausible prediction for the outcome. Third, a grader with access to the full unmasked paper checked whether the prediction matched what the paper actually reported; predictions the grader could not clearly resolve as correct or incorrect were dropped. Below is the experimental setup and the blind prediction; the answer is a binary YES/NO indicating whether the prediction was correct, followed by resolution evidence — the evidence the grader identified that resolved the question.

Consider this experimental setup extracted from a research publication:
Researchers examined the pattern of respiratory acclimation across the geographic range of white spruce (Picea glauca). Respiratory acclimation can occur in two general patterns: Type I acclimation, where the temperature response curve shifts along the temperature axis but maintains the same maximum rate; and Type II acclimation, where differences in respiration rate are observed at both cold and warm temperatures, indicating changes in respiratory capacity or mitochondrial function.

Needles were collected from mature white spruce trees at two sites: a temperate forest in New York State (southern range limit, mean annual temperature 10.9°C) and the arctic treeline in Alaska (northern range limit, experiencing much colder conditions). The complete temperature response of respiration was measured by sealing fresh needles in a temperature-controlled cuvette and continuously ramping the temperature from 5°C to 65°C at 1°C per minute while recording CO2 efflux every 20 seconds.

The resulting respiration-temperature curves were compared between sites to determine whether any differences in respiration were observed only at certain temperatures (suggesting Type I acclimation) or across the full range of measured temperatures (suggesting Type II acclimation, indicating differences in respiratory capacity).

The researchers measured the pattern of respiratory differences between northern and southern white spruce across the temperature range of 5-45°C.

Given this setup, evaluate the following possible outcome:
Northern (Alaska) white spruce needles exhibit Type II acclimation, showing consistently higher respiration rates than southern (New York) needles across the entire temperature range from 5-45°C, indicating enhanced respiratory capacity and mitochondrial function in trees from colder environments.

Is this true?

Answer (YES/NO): YES